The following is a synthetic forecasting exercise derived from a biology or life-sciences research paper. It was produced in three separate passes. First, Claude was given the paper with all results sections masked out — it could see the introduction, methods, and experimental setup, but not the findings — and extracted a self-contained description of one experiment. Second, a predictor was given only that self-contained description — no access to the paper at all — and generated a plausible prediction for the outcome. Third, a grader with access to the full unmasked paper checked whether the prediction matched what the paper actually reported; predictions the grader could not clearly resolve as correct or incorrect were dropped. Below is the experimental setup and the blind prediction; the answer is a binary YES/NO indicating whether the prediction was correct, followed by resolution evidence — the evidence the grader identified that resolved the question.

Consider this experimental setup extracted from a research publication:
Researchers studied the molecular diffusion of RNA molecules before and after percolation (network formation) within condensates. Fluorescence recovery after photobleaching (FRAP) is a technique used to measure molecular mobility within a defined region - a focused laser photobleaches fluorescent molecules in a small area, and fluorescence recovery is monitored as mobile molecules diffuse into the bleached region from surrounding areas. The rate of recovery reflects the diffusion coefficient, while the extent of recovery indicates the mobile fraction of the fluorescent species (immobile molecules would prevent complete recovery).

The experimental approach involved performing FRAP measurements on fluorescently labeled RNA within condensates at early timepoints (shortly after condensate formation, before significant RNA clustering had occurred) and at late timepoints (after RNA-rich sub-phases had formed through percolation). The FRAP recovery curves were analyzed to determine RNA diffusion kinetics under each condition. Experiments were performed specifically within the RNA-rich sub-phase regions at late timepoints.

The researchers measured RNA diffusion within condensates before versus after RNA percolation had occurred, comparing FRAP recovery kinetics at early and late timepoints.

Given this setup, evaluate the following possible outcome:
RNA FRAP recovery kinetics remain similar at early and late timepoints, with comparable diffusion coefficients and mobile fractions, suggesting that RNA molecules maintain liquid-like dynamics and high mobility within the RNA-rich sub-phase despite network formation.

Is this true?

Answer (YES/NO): NO